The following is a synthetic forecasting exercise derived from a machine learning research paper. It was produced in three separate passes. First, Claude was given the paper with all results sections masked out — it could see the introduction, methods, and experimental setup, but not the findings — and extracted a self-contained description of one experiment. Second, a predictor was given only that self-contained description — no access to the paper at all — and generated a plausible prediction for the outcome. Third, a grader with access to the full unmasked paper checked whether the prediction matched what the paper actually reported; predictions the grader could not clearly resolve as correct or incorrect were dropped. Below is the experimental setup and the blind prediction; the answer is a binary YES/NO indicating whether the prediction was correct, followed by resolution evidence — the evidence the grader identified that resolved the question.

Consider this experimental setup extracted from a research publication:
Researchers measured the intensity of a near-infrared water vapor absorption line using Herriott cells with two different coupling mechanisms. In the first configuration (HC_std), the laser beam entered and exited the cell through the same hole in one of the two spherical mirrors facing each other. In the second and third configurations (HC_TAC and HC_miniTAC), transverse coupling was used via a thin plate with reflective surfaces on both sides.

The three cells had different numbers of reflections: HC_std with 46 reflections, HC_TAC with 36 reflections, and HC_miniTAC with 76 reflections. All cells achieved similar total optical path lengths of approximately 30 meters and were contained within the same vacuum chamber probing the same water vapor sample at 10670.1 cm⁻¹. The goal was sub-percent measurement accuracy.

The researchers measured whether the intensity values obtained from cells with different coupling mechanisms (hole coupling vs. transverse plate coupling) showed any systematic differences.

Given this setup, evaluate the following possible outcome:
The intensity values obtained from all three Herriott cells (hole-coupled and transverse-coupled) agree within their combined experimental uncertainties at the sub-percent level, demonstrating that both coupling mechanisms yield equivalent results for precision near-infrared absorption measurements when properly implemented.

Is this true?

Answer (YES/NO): YES